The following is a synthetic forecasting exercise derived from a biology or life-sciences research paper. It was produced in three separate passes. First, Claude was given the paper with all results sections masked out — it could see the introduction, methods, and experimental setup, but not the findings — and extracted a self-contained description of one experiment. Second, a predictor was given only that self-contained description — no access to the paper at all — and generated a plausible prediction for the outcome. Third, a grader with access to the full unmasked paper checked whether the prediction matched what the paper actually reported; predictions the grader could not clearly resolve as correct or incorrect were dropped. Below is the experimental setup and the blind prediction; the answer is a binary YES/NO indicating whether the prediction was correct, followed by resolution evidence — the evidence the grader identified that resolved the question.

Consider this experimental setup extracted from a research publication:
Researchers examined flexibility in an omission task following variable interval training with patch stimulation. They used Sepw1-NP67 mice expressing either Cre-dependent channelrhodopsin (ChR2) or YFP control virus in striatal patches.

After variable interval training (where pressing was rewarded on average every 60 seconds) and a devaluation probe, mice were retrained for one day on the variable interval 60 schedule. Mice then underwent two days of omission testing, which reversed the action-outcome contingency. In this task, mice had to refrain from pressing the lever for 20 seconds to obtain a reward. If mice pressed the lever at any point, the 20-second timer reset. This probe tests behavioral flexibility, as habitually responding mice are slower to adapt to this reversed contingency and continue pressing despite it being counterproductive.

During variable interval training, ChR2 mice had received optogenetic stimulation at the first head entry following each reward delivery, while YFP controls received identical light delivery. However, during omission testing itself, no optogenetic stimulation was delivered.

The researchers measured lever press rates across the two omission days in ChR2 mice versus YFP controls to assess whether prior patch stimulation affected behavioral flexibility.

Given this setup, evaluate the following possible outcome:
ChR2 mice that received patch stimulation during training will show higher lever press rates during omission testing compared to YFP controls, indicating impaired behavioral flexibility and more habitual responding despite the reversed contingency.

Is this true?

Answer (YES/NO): NO